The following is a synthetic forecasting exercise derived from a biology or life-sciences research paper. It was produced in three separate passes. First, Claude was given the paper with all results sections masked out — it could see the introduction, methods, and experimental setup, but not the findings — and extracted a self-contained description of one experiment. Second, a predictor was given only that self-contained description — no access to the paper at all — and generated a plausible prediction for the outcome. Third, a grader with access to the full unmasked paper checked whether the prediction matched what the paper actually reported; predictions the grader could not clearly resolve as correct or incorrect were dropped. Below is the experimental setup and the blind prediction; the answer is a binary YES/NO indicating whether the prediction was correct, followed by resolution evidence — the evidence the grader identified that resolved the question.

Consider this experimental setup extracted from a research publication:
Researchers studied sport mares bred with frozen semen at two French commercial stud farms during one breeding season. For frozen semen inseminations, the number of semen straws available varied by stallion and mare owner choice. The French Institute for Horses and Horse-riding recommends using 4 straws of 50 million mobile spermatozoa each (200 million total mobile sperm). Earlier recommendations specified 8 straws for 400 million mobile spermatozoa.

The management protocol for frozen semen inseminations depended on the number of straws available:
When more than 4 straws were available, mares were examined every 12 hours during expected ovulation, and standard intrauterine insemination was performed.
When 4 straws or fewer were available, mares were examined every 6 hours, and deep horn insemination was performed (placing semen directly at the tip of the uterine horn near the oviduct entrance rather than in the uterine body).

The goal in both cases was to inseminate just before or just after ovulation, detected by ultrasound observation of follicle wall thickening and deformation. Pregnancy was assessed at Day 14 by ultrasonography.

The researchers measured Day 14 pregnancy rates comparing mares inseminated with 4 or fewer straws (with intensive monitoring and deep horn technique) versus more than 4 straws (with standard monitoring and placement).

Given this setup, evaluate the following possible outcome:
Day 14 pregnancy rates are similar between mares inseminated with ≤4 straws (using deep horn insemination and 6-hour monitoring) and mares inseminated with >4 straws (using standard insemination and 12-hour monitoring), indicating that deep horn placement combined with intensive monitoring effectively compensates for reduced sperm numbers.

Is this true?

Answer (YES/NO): YES